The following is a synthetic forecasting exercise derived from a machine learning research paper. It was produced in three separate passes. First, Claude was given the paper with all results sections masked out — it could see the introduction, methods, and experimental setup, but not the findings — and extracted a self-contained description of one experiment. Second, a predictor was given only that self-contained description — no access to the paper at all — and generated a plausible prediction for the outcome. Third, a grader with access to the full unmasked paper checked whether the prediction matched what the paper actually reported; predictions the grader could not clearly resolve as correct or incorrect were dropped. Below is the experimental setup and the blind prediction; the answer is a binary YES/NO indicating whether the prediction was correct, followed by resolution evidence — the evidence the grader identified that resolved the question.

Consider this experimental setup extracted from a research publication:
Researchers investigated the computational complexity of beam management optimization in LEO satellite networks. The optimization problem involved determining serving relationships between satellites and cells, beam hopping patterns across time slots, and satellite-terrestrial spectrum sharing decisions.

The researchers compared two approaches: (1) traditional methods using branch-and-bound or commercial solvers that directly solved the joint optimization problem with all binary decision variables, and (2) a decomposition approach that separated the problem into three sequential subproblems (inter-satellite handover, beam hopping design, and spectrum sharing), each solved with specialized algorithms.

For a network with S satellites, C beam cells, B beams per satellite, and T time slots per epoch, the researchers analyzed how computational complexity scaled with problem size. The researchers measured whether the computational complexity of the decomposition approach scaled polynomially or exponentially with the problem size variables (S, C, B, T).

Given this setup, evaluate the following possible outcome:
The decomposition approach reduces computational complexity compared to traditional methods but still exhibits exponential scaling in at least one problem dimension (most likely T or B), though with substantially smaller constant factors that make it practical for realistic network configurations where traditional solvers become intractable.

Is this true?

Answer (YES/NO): NO